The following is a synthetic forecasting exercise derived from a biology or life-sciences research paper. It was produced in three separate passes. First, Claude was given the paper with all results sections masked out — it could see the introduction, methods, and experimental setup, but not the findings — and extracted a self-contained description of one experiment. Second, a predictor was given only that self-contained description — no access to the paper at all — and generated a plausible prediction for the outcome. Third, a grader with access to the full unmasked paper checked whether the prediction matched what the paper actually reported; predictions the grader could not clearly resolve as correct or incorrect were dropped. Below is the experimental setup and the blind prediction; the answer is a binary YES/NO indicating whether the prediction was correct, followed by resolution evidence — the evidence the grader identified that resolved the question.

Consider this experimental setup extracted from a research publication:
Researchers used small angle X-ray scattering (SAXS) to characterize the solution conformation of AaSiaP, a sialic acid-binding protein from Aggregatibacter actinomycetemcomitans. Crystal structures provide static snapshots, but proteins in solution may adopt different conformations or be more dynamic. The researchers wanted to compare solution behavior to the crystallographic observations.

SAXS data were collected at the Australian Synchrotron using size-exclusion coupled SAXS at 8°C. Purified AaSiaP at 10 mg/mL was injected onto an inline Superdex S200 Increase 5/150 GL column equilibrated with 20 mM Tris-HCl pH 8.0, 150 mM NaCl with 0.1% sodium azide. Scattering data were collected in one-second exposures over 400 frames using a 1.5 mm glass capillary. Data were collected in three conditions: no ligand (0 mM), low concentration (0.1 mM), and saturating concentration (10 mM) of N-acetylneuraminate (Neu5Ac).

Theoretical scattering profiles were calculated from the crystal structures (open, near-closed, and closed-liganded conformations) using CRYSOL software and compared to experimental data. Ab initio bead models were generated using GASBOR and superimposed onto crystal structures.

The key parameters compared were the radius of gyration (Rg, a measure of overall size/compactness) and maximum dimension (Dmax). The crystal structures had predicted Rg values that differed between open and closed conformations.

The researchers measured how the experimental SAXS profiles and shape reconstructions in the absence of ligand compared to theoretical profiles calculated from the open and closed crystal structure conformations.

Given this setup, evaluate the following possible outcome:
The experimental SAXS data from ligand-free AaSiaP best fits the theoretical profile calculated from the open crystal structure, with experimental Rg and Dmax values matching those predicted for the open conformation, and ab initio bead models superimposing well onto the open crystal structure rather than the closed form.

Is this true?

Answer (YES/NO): NO